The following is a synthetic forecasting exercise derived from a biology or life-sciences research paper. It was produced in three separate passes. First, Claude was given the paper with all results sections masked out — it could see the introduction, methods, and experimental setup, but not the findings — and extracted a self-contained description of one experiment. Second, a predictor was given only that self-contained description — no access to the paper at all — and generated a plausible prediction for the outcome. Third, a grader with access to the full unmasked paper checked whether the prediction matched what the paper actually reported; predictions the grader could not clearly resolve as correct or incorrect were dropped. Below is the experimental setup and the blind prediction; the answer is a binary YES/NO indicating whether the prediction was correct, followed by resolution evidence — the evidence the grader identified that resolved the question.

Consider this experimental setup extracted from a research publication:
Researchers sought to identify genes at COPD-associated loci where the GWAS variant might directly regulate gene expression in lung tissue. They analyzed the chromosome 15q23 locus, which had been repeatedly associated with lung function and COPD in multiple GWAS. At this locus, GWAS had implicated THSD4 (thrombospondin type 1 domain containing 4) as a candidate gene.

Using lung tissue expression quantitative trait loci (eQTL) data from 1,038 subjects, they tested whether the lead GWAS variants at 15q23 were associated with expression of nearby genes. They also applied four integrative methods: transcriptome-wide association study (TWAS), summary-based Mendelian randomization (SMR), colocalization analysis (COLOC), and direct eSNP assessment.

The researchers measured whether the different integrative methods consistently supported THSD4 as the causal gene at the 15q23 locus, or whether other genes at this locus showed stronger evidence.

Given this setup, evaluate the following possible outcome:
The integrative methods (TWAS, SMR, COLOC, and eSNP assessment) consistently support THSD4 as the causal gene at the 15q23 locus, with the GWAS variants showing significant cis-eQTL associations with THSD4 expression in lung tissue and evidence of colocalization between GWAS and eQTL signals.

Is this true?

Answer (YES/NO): YES